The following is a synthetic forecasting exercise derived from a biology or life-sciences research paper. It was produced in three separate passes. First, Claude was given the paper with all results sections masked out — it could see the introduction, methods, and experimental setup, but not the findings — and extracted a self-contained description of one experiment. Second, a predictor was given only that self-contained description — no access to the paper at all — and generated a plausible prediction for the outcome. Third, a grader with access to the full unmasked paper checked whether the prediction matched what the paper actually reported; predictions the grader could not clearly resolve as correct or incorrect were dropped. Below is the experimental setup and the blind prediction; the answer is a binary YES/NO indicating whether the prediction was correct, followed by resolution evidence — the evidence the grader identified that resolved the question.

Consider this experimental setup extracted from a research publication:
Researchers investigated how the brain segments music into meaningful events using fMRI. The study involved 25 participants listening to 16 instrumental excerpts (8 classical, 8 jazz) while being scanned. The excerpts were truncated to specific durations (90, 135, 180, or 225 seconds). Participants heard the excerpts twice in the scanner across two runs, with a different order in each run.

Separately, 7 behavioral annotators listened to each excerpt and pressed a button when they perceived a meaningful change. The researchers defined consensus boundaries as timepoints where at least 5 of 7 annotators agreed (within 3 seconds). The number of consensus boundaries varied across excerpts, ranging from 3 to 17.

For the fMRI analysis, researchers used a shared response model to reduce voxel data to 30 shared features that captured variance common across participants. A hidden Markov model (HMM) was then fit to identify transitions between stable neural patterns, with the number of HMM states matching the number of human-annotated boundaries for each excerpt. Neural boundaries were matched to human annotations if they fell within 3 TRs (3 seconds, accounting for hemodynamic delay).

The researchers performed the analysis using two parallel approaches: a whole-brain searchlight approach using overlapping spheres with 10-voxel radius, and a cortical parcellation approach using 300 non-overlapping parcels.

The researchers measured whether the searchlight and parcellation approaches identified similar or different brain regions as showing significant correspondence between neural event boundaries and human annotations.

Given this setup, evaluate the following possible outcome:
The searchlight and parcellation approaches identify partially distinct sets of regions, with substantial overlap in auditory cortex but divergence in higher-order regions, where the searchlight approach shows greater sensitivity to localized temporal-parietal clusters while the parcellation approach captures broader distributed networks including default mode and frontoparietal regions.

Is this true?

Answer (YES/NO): NO